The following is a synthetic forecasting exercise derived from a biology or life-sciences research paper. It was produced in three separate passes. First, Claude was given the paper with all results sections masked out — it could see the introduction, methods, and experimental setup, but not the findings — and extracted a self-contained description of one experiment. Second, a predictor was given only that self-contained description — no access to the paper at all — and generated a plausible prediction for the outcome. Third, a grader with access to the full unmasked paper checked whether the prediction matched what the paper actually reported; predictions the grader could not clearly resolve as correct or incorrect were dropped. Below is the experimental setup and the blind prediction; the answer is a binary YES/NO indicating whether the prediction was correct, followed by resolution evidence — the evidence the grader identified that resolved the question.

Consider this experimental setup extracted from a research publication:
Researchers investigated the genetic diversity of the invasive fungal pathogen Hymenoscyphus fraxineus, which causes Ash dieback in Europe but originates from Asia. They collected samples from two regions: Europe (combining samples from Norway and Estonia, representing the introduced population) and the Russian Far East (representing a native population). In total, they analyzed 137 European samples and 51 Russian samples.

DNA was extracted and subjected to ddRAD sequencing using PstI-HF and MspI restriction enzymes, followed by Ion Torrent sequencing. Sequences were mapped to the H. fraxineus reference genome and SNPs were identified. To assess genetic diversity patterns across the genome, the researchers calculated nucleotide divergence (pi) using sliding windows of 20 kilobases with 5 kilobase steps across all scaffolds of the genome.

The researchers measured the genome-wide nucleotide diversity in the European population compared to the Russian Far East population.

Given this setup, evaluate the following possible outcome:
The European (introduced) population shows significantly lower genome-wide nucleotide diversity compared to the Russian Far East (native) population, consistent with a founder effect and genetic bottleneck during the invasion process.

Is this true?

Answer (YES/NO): YES